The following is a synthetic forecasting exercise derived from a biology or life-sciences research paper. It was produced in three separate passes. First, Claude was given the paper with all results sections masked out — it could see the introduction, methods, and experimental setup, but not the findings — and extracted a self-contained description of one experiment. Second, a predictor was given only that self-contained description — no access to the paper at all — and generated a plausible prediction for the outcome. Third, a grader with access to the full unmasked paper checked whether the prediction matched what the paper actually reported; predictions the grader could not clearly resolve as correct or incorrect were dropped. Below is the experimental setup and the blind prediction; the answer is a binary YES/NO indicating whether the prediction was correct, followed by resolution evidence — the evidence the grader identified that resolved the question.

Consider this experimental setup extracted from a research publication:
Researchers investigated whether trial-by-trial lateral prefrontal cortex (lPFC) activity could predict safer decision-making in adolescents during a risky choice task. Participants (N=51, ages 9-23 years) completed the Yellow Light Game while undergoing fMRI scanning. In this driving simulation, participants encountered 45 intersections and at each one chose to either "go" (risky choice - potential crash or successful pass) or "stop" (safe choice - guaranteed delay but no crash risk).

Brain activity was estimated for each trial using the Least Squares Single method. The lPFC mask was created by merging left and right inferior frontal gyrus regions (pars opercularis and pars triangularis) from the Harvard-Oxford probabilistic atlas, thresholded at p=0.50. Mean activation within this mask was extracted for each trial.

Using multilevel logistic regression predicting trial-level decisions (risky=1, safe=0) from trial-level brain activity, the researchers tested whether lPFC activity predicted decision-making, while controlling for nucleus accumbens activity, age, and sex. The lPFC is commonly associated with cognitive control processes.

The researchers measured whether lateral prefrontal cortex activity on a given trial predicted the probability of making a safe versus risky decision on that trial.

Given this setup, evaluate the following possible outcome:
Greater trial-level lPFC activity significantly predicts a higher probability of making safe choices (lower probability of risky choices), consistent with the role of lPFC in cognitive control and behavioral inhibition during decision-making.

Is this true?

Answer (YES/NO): YES